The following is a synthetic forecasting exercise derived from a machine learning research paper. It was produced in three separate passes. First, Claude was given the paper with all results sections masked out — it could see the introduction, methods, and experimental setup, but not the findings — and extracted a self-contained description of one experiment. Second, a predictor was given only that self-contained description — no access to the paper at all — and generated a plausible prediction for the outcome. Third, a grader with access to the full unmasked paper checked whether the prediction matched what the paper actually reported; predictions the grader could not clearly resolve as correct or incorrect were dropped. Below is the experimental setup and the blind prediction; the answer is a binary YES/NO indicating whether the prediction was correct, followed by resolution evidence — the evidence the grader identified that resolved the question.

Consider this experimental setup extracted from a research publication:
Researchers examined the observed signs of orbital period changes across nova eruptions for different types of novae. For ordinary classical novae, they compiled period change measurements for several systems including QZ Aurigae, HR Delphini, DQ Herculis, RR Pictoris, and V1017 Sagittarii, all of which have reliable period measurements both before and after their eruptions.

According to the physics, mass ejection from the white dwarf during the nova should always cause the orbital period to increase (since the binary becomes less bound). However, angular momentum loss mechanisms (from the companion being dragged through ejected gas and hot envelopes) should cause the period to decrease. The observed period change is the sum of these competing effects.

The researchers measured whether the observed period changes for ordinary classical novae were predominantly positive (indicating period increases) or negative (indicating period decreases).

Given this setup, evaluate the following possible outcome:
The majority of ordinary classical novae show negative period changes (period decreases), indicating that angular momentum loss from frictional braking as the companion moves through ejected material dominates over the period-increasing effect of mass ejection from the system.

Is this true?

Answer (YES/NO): YES